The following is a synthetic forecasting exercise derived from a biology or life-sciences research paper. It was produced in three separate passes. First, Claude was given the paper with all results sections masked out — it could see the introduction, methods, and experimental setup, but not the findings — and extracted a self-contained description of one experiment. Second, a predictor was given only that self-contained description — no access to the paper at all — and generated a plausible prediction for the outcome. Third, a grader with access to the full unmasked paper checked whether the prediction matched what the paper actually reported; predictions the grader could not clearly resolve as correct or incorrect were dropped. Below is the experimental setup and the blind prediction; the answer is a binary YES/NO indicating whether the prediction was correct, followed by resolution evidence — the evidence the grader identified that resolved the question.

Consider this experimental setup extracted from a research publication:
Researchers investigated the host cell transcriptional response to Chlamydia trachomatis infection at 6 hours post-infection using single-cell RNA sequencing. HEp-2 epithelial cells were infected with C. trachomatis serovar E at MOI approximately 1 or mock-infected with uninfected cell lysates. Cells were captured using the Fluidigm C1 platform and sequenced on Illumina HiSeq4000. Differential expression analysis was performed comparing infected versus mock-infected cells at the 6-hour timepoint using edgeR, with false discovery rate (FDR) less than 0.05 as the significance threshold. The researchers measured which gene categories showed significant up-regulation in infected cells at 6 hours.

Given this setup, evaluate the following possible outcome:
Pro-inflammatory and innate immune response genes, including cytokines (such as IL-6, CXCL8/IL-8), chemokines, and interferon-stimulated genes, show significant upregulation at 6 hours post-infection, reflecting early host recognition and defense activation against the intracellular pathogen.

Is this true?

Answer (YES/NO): NO